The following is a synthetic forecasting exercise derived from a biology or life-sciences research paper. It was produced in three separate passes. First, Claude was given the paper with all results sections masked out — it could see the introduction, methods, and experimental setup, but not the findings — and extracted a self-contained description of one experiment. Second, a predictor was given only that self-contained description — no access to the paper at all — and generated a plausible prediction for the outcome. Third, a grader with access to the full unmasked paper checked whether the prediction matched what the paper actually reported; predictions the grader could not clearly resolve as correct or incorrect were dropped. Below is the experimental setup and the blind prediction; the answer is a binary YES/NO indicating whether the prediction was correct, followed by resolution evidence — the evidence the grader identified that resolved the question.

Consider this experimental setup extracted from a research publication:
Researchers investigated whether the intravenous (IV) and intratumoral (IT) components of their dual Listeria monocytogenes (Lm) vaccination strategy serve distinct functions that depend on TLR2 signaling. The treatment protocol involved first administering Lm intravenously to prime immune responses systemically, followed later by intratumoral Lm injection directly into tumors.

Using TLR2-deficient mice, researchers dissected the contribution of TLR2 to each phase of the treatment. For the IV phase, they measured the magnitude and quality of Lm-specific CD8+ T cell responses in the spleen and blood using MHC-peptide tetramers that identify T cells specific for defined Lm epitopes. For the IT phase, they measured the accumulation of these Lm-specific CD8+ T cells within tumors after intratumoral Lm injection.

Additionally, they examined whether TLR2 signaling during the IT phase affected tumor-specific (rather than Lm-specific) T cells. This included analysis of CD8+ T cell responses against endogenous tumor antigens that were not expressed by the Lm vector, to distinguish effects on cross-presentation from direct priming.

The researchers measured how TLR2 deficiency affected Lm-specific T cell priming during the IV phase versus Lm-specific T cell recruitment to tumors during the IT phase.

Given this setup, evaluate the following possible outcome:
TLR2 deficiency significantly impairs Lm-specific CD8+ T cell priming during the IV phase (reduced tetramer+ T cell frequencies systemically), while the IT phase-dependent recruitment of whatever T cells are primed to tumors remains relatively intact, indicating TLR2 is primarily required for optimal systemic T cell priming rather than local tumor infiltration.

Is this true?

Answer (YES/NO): NO